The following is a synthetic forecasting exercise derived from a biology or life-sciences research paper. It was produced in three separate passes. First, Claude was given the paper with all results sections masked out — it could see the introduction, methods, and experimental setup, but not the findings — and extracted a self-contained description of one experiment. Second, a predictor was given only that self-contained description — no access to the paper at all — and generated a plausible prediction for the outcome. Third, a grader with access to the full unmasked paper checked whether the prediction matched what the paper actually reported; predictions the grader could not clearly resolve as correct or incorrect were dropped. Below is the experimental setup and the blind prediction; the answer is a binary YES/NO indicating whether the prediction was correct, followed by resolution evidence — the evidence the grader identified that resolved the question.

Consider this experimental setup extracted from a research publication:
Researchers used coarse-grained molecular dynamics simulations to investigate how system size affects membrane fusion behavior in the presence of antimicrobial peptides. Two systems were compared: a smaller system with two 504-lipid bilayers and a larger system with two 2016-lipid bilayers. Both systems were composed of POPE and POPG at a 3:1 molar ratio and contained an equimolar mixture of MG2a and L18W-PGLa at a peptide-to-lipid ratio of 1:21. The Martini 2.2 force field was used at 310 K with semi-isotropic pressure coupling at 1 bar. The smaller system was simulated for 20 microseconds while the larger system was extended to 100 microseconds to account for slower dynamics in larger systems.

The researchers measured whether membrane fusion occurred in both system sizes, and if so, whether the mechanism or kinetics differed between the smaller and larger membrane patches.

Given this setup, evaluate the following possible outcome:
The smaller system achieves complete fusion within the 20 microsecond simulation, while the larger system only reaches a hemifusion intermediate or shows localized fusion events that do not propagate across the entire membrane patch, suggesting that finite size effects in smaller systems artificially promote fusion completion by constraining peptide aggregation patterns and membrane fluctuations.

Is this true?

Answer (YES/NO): NO